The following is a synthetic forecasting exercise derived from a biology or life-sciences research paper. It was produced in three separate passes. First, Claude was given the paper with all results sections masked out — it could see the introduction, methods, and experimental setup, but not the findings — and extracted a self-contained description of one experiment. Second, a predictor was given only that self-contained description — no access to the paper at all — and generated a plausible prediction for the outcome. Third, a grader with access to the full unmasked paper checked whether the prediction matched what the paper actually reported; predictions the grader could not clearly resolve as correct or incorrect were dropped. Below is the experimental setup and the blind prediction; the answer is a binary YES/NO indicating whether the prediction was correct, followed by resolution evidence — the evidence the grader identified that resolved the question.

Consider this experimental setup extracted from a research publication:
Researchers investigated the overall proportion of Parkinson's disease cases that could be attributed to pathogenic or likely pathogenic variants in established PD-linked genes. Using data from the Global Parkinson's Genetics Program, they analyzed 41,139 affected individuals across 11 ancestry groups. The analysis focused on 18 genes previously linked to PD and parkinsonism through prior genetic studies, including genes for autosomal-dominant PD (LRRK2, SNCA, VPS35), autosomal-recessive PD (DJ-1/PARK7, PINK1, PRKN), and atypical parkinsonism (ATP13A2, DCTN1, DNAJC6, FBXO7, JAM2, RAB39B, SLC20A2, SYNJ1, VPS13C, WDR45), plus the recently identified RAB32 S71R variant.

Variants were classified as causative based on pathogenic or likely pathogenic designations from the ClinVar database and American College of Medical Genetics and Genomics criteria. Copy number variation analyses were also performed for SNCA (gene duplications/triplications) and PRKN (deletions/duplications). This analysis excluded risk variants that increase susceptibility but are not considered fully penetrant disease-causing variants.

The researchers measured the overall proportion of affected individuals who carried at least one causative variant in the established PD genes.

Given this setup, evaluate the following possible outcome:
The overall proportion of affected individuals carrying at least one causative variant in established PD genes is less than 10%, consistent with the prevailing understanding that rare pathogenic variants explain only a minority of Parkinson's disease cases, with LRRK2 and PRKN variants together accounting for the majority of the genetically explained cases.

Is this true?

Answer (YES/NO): YES